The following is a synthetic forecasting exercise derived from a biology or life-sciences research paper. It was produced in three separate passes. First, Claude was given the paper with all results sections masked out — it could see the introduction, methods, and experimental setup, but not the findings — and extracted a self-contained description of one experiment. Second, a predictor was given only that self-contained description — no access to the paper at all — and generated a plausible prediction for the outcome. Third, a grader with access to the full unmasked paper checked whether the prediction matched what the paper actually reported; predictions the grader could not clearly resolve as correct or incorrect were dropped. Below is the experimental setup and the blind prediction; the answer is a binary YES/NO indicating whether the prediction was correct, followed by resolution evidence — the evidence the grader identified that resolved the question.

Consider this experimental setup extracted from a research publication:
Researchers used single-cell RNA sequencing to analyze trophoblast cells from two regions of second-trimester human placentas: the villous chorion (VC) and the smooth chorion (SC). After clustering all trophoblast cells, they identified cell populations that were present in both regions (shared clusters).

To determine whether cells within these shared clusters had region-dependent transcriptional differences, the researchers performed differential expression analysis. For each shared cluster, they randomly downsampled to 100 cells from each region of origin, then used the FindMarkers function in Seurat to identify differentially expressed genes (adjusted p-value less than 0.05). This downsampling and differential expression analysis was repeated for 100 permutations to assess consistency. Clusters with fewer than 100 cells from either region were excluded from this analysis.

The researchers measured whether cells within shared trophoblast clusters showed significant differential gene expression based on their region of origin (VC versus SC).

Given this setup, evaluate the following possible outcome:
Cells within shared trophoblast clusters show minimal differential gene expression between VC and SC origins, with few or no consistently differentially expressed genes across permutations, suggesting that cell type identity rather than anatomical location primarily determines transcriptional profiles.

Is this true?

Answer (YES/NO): YES